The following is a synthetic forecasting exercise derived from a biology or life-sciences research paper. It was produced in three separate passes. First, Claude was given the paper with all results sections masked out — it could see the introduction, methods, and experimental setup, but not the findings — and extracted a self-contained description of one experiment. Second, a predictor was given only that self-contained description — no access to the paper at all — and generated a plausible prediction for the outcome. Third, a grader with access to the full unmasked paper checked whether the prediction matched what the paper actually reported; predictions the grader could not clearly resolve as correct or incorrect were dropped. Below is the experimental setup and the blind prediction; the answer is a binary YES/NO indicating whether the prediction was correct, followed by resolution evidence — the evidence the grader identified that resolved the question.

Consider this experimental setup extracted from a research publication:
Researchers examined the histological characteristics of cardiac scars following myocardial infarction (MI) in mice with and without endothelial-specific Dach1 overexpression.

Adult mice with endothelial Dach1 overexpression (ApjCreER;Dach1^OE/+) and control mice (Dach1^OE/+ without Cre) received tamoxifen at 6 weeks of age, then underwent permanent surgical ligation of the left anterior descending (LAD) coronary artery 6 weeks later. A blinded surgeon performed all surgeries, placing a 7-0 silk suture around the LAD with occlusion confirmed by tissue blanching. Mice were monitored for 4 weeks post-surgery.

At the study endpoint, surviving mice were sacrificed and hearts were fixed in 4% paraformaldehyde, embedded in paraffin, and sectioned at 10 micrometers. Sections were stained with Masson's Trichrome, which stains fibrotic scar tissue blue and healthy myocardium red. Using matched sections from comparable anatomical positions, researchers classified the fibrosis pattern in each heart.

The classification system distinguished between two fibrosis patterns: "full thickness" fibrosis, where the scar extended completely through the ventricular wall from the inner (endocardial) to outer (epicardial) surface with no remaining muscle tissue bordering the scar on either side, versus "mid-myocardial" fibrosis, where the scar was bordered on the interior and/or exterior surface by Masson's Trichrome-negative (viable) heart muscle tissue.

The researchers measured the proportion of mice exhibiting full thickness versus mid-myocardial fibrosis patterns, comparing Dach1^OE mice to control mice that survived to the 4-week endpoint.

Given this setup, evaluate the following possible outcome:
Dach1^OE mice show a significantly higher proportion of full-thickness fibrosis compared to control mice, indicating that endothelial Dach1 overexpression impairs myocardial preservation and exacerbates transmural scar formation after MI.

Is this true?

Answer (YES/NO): NO